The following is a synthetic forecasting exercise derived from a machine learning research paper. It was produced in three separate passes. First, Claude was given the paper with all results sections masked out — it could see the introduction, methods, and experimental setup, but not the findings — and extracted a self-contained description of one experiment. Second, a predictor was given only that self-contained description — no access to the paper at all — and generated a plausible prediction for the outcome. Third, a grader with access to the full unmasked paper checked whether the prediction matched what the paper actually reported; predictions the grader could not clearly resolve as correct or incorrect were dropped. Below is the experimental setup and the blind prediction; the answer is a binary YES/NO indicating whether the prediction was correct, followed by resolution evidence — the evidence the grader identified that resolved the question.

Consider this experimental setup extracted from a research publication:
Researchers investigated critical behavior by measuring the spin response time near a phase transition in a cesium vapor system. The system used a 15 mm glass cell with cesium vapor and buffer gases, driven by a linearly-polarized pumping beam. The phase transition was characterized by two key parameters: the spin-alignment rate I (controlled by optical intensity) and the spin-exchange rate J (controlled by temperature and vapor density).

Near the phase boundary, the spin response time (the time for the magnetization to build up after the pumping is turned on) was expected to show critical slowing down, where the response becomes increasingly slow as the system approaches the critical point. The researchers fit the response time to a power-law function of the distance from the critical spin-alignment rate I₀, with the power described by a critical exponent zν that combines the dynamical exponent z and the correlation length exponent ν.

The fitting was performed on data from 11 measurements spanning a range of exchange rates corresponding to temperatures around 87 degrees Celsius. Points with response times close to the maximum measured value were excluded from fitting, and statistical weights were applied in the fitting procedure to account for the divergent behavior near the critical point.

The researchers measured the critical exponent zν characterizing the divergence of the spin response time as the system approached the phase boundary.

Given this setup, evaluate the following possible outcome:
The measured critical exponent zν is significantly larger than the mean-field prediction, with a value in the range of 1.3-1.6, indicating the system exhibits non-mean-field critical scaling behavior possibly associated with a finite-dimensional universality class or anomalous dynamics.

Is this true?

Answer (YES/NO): NO